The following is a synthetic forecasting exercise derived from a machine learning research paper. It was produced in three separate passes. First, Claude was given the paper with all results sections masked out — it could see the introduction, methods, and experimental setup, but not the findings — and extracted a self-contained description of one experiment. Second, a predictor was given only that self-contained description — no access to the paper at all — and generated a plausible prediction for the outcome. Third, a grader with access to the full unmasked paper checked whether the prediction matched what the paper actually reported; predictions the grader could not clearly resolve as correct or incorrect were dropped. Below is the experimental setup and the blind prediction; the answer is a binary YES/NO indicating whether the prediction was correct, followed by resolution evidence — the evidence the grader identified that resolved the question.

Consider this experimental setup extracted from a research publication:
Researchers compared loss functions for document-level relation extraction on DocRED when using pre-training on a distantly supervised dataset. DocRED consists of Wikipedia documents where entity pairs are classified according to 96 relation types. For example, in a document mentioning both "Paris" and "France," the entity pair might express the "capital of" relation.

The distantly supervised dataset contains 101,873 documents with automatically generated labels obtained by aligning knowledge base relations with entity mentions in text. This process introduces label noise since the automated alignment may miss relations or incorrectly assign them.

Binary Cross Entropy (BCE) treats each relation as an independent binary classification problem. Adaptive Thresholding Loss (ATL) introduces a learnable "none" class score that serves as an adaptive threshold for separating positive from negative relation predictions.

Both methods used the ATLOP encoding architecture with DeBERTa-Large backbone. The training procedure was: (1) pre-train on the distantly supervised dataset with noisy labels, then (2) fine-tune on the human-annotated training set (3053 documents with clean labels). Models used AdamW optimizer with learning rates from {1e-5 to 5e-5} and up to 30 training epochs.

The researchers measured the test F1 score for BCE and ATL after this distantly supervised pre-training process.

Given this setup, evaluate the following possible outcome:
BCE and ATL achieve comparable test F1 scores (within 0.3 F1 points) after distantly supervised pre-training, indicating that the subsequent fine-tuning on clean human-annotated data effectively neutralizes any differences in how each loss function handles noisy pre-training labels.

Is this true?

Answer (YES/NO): NO